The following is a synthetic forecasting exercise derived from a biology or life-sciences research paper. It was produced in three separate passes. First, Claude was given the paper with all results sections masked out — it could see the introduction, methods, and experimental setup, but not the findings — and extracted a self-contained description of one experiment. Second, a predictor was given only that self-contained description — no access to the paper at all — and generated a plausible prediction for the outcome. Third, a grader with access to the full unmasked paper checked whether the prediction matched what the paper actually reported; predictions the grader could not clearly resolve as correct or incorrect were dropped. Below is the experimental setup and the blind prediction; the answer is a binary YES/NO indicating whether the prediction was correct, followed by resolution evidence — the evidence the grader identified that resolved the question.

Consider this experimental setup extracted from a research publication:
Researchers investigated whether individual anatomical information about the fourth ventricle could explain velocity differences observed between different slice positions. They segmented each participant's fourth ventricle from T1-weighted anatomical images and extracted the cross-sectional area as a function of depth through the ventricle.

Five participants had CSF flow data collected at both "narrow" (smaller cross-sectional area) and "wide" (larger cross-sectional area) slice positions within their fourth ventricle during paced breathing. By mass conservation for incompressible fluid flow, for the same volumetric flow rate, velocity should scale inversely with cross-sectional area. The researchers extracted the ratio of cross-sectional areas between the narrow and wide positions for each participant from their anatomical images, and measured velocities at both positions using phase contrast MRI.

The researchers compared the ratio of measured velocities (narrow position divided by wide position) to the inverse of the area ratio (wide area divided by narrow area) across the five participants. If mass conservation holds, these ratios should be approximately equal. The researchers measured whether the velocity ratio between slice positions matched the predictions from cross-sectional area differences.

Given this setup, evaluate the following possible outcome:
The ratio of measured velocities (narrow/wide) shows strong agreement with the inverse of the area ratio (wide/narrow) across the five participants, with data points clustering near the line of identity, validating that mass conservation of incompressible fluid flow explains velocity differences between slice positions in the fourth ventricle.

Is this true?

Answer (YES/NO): YES